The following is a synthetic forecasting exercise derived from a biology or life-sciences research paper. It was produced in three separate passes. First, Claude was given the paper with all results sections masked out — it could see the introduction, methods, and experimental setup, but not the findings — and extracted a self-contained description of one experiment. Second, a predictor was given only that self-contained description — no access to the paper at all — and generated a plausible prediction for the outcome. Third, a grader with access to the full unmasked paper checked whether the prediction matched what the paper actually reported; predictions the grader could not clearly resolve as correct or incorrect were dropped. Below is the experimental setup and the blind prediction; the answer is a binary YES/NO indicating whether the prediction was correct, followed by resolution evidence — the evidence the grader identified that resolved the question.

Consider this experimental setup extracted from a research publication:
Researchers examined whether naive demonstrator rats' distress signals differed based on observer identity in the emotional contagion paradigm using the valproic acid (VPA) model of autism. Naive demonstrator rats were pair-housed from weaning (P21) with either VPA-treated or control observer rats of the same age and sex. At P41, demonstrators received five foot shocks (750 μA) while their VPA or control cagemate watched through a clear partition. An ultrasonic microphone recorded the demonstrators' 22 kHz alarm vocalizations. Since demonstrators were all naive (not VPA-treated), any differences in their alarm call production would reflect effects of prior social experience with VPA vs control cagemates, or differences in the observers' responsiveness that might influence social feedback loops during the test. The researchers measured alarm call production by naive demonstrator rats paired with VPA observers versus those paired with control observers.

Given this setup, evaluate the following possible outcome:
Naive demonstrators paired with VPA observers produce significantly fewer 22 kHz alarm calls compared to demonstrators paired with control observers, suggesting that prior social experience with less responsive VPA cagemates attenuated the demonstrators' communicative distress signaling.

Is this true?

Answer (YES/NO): NO